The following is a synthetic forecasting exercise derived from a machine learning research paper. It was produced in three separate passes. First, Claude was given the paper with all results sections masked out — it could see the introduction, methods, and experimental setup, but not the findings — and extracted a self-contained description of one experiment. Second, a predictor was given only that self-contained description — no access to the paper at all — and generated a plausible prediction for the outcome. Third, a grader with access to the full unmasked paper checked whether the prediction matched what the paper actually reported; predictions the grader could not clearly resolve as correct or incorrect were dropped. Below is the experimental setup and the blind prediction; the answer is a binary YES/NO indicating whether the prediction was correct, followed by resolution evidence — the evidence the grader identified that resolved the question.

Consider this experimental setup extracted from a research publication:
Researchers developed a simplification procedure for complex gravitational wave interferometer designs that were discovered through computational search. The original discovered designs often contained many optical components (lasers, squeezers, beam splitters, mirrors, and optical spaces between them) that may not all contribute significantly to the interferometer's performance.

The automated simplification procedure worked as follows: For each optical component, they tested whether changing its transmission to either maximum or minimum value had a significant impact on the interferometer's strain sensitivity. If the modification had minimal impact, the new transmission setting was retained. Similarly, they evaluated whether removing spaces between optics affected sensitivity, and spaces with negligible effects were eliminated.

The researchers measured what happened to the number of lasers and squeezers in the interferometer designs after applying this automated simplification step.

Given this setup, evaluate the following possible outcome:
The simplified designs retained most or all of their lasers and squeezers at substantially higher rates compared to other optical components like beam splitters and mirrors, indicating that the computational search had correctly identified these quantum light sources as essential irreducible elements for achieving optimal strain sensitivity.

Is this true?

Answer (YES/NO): NO